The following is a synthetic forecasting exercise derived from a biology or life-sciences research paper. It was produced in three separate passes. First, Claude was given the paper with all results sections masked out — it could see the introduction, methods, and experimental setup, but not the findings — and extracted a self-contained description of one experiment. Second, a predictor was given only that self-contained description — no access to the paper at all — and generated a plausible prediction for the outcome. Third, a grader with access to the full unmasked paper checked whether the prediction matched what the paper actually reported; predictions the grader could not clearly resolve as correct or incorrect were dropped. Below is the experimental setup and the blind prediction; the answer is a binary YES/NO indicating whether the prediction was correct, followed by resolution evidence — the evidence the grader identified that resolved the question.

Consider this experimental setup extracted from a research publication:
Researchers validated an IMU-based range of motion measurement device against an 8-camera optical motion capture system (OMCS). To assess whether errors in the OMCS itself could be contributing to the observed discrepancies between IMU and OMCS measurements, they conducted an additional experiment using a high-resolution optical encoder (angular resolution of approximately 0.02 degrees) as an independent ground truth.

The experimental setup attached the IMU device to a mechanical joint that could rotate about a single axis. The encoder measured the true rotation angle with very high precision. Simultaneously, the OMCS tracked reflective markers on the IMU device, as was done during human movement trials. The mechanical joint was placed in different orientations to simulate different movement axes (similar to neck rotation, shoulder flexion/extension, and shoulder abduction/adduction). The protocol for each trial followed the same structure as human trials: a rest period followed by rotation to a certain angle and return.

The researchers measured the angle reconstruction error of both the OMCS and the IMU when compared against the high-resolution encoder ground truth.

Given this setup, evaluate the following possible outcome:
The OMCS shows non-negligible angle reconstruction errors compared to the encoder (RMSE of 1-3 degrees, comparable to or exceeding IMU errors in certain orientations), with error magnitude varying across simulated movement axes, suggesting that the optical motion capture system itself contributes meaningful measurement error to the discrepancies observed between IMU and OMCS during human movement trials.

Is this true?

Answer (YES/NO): YES